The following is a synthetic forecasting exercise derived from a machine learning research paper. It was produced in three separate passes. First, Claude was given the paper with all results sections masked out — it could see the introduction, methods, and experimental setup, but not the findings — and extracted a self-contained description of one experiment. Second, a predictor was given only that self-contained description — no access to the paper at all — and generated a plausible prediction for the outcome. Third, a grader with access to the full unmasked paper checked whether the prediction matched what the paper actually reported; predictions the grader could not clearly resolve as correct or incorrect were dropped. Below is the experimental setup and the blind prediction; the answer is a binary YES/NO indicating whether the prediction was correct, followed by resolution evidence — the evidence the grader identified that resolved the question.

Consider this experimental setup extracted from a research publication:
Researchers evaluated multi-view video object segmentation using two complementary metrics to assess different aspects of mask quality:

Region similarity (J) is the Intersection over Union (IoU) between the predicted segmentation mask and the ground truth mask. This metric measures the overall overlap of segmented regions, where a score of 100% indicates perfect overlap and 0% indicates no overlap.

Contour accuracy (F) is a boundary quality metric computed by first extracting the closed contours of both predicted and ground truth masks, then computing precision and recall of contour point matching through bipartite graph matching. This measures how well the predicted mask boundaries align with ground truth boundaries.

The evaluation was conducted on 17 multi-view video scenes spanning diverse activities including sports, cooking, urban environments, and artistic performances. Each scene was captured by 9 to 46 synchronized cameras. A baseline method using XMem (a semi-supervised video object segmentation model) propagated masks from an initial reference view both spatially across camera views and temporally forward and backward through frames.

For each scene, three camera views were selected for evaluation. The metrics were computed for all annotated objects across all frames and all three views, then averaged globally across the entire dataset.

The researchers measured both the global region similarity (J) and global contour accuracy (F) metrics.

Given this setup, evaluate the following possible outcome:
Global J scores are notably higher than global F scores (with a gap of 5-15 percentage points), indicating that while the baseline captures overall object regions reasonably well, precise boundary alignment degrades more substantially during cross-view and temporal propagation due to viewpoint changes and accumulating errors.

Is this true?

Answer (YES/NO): NO